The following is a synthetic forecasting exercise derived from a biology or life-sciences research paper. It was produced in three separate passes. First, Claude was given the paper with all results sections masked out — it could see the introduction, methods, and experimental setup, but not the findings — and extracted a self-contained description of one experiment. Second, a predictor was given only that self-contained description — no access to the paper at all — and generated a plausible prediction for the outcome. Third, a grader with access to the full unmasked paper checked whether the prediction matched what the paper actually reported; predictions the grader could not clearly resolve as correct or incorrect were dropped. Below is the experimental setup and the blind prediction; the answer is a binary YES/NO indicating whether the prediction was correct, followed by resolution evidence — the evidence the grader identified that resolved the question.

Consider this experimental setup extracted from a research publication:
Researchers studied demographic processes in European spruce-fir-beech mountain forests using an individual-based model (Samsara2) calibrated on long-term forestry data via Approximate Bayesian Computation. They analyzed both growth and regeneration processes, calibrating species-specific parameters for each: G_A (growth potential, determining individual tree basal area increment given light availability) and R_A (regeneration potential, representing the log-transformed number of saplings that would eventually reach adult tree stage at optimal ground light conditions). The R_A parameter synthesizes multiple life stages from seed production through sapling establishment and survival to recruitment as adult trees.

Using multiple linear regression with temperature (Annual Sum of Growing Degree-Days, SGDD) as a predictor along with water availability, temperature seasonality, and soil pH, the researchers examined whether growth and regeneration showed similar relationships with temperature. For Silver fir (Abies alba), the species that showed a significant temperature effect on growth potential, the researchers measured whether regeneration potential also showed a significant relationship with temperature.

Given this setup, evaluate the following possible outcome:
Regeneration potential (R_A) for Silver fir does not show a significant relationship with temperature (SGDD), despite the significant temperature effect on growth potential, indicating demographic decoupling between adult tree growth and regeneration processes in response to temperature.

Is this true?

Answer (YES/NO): NO